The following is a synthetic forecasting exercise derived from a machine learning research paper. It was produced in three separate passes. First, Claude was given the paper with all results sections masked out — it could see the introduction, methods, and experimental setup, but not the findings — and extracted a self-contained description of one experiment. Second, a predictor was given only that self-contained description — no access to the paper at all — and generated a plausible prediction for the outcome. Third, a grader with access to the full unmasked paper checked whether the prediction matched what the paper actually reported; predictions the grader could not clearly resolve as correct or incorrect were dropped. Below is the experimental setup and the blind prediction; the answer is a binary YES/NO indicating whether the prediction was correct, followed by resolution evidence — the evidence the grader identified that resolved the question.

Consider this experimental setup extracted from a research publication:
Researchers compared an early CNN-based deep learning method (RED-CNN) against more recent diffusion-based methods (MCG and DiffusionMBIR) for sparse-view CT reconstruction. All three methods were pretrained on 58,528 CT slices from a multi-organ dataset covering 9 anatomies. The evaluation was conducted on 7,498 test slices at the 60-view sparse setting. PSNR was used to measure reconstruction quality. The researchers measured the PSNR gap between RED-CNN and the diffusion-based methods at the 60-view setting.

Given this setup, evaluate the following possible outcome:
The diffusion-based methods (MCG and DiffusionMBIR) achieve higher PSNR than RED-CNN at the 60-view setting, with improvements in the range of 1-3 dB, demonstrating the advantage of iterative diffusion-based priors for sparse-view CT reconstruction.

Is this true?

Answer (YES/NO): NO